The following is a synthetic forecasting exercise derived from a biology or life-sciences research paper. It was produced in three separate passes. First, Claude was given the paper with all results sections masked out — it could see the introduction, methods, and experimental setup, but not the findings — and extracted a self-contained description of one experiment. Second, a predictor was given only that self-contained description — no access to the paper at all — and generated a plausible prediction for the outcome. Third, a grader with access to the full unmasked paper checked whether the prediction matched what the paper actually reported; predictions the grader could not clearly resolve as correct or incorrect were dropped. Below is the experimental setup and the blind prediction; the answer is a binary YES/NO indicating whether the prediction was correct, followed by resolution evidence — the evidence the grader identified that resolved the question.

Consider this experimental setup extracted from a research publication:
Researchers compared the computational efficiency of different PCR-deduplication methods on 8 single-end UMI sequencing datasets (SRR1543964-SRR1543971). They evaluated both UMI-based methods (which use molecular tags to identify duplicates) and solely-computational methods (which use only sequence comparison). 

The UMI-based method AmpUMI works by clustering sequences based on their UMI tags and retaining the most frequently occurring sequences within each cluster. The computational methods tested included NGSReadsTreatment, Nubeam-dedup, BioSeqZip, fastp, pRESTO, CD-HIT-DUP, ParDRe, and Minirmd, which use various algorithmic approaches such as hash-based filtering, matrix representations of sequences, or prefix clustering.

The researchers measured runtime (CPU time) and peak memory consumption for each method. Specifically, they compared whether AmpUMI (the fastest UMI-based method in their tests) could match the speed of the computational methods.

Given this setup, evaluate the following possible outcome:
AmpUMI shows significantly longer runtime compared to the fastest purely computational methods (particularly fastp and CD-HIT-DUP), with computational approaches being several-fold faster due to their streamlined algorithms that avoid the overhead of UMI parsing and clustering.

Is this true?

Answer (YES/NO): NO